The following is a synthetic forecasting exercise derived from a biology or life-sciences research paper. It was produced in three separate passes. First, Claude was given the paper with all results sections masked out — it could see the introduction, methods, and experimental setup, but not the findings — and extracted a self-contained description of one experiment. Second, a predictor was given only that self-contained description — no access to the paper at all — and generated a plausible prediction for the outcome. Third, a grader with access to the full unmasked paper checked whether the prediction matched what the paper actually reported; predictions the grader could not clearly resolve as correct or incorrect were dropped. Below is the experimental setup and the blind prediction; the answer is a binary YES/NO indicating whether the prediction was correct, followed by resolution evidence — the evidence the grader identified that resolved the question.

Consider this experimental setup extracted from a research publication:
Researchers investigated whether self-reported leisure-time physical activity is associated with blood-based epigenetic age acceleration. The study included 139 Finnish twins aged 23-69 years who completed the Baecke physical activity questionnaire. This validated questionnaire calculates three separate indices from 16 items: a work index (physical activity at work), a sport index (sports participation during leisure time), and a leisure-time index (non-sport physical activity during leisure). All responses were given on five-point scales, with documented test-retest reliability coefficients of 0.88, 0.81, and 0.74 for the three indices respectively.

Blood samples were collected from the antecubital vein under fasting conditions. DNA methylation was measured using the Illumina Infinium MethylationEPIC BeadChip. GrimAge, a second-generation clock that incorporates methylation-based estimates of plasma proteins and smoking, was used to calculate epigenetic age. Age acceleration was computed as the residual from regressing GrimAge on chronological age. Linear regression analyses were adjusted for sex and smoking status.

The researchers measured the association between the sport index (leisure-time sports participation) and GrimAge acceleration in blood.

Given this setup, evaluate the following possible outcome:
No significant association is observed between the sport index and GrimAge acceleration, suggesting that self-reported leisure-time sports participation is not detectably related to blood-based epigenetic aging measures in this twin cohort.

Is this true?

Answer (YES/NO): YES